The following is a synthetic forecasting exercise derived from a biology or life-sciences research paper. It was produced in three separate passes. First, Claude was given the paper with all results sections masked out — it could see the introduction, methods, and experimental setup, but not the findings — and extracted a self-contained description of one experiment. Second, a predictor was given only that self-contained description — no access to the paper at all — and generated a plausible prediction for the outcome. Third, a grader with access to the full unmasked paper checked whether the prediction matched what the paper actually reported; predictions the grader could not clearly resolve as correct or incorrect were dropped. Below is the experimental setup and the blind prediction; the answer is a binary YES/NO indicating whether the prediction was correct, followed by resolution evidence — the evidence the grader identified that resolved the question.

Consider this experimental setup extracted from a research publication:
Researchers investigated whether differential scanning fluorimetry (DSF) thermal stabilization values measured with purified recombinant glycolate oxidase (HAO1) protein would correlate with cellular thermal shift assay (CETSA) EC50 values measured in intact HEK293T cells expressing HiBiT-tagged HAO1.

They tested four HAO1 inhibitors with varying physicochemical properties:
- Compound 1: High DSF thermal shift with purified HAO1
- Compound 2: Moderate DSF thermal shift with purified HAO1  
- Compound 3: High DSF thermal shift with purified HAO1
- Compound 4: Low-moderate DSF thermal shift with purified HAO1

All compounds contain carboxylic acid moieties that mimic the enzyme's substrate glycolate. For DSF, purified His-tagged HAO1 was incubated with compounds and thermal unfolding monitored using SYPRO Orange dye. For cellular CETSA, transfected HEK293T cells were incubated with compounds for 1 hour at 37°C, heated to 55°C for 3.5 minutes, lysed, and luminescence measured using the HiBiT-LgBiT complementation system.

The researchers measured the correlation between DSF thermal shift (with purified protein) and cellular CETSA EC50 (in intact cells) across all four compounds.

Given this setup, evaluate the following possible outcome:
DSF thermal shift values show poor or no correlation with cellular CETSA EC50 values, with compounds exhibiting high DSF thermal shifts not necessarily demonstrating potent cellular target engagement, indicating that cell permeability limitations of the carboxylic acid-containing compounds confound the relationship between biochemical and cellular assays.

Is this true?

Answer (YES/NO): YES